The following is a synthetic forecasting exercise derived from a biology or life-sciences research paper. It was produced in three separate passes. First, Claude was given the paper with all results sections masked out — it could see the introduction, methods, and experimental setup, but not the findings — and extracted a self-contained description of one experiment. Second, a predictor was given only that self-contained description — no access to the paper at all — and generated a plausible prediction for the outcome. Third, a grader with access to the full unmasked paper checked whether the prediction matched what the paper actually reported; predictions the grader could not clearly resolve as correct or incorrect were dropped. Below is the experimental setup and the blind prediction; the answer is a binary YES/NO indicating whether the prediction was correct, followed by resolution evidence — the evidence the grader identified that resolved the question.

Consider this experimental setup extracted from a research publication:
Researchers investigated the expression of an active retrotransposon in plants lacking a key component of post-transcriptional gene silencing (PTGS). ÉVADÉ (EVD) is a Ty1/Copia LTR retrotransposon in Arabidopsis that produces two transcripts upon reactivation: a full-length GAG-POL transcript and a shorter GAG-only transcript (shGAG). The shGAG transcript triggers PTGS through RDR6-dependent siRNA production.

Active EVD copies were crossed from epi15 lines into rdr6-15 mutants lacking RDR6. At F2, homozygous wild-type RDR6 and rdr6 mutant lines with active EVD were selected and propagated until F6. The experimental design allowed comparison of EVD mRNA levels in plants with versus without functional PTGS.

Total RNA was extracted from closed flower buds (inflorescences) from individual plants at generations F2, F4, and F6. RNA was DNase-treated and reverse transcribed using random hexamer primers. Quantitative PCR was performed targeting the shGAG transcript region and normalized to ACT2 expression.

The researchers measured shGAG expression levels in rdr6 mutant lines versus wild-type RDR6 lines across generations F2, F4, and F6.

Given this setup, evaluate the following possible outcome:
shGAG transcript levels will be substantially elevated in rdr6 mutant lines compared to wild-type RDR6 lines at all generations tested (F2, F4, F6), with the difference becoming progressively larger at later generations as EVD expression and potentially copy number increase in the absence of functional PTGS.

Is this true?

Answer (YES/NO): NO